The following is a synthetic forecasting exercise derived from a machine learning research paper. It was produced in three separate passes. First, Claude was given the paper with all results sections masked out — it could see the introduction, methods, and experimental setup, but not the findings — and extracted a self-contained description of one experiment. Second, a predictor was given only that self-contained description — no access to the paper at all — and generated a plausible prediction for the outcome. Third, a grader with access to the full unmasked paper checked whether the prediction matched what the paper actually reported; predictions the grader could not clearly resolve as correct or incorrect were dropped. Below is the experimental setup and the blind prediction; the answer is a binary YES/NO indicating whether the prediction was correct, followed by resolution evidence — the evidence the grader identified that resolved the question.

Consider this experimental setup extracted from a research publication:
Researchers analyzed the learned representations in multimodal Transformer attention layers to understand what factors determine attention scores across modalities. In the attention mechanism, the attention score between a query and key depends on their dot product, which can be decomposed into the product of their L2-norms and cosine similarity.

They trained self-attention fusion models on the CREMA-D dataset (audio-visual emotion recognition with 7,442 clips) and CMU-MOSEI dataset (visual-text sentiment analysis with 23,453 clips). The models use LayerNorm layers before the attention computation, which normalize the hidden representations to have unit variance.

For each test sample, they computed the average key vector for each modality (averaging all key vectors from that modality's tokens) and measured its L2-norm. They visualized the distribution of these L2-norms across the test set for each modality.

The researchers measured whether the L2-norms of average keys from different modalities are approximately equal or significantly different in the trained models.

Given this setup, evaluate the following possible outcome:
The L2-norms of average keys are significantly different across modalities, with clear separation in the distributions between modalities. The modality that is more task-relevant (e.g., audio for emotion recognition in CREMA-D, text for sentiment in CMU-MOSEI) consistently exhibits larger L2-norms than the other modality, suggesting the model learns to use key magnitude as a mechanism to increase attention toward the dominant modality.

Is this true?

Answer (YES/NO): NO